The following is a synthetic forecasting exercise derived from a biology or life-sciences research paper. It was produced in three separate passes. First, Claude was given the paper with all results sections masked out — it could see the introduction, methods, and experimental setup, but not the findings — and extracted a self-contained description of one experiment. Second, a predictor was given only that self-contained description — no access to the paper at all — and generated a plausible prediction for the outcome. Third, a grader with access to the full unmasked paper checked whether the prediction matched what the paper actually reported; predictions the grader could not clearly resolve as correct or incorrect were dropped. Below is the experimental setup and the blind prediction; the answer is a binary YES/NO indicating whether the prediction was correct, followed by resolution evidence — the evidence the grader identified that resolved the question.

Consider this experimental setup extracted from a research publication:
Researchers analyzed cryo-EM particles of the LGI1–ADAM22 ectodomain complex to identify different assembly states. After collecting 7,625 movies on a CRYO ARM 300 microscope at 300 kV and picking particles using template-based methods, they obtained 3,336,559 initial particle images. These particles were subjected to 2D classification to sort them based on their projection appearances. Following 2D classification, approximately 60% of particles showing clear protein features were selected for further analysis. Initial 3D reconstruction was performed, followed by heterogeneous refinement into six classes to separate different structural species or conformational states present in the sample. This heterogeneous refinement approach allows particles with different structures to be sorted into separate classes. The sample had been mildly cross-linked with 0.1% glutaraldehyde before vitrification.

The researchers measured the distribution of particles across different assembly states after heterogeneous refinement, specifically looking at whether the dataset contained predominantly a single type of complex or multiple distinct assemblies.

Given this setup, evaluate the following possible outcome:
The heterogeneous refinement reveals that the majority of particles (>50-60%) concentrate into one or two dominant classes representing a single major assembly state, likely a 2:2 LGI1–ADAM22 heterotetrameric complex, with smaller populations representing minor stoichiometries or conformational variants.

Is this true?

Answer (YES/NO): NO